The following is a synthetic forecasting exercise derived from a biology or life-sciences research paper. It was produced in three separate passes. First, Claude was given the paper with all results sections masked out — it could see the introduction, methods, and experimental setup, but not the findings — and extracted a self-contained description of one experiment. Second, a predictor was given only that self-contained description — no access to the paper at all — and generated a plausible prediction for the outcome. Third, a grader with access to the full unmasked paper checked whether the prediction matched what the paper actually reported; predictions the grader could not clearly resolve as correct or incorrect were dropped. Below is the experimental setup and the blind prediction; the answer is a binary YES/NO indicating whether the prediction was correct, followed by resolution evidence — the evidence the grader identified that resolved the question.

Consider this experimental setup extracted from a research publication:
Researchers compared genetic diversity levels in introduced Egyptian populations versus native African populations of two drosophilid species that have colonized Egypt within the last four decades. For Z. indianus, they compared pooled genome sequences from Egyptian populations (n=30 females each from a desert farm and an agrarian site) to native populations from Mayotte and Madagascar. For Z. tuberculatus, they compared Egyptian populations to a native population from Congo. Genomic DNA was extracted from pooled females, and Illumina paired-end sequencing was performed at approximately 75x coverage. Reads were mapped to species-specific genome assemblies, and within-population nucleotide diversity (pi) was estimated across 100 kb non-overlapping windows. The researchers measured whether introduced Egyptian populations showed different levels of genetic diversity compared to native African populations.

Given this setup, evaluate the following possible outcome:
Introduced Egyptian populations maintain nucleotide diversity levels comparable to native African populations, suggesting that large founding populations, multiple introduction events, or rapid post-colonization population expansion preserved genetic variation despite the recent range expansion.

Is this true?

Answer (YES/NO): NO